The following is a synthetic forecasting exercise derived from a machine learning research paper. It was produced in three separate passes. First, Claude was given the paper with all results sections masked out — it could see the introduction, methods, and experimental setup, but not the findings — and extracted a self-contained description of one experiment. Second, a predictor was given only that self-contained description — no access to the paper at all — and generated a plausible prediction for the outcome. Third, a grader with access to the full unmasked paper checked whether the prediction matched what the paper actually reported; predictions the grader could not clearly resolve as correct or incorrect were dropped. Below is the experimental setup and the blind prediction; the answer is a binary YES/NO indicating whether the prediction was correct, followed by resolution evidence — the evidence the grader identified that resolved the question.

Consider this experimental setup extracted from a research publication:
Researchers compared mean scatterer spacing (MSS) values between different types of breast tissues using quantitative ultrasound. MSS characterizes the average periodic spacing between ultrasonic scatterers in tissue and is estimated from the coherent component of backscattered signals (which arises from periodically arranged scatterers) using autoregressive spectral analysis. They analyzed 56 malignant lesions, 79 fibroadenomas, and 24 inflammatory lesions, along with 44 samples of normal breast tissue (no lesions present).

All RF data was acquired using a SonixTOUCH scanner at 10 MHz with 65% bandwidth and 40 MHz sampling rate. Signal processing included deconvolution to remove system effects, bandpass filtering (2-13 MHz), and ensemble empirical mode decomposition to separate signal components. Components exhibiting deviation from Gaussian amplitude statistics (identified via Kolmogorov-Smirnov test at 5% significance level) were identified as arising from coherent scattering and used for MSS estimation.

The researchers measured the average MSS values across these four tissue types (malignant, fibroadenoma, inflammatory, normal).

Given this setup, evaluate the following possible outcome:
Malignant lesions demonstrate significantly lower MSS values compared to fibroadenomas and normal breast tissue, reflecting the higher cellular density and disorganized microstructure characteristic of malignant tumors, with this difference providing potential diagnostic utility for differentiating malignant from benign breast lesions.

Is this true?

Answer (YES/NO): NO